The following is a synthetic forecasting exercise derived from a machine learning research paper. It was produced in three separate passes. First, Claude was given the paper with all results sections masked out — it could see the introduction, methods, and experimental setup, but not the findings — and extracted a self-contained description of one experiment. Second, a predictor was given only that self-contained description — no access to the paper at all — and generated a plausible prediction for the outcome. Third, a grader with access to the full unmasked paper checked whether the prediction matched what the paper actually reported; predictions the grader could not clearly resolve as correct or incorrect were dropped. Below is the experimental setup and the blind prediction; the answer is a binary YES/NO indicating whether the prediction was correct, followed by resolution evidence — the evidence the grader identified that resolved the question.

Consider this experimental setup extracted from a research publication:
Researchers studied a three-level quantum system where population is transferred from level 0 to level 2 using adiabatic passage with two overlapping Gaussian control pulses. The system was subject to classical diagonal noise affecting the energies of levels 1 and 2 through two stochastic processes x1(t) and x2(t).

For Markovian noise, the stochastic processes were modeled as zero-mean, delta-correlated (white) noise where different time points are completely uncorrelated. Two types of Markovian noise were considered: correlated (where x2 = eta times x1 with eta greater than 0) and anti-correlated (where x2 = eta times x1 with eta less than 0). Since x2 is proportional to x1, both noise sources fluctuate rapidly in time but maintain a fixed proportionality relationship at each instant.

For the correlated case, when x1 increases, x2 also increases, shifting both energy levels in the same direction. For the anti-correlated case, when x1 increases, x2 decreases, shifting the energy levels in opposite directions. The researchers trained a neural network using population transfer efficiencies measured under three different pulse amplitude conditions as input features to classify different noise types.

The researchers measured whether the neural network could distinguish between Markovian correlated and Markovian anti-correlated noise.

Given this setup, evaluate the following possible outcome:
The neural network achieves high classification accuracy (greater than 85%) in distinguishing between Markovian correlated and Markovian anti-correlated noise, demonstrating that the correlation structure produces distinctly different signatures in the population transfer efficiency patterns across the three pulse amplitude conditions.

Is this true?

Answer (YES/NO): NO